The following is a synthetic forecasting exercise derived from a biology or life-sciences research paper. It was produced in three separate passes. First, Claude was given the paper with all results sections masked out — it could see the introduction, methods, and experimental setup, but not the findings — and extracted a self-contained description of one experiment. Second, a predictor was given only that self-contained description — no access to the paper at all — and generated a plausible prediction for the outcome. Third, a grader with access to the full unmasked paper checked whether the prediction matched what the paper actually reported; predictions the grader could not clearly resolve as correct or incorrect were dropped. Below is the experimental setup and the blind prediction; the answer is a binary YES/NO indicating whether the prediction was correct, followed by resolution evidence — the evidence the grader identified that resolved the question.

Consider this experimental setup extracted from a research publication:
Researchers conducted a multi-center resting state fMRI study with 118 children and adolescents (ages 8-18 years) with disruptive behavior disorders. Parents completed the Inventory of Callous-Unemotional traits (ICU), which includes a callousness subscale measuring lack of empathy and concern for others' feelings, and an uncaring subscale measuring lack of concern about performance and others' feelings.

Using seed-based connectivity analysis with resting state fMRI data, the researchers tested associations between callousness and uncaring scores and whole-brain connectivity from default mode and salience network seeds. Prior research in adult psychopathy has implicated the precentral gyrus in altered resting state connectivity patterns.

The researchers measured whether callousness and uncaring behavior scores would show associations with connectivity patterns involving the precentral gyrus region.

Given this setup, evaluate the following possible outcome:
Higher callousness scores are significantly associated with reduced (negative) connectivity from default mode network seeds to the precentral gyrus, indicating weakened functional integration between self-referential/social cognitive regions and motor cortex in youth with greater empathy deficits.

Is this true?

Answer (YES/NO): NO